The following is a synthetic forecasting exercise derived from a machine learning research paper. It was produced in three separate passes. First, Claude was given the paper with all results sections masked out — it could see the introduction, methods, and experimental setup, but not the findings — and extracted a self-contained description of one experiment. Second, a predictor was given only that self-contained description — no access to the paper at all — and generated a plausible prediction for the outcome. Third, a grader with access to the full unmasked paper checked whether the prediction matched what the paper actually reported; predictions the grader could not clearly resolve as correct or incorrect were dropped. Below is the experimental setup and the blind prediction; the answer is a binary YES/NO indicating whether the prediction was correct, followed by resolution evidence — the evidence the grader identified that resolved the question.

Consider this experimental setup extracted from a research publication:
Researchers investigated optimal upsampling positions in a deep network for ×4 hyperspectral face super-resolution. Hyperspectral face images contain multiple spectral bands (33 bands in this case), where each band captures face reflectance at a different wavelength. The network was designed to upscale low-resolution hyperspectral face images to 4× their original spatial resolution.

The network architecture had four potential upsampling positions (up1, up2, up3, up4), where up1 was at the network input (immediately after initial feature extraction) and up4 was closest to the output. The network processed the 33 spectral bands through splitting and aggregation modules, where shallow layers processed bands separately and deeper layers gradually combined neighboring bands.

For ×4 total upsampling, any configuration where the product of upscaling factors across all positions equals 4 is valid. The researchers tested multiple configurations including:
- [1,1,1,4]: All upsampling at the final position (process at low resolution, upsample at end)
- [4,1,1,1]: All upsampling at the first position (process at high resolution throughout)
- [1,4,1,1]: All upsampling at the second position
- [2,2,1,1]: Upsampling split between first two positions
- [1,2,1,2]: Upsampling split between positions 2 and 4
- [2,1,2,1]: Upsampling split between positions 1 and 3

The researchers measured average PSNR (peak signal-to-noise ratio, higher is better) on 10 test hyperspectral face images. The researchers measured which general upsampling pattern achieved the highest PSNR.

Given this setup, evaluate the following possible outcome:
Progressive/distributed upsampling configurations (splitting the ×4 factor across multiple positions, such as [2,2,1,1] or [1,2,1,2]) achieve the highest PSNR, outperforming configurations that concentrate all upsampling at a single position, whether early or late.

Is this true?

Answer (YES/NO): YES